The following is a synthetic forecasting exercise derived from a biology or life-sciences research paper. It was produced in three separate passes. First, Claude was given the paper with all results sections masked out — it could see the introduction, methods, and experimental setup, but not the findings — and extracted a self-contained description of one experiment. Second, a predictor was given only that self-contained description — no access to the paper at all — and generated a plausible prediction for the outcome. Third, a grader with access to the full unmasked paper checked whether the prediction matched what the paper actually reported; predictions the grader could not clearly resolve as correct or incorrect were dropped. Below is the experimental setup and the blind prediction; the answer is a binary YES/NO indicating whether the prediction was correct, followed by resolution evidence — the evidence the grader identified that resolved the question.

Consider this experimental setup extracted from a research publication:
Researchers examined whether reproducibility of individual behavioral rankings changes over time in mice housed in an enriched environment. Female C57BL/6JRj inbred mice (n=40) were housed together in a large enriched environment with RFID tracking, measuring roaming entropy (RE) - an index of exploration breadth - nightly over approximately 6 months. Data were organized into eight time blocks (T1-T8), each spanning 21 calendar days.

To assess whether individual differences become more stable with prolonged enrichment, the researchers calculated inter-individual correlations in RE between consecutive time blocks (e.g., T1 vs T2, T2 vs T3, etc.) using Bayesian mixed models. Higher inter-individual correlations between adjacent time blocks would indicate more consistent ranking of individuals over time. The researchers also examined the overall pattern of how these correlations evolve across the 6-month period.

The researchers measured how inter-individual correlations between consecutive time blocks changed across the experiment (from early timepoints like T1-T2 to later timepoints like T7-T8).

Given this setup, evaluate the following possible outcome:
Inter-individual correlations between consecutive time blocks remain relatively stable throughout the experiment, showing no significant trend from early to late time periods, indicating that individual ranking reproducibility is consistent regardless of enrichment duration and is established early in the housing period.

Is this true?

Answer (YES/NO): NO